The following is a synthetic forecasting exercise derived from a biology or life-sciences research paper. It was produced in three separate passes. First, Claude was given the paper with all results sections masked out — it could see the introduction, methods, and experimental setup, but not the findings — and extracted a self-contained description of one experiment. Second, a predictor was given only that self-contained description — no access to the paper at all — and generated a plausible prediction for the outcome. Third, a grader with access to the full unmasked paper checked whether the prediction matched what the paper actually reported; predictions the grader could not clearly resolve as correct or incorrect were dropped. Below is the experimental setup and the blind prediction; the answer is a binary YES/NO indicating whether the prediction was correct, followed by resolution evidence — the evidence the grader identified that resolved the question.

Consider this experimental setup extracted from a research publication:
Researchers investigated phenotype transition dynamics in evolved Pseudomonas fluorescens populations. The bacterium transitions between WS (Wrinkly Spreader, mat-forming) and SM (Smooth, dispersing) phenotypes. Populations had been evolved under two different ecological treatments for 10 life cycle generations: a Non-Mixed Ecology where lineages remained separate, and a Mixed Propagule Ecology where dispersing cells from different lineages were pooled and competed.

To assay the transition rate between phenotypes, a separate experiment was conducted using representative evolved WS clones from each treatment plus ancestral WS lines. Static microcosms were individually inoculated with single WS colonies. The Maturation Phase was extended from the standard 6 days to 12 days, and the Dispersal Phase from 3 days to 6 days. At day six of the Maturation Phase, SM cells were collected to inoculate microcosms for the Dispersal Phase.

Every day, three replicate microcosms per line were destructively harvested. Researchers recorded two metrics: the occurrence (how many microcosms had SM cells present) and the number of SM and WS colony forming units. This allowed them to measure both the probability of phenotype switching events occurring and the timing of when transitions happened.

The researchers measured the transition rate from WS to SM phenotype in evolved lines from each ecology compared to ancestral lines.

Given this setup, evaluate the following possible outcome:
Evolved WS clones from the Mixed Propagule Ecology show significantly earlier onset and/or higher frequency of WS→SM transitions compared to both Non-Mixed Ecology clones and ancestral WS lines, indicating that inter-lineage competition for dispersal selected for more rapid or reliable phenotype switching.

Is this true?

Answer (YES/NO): NO